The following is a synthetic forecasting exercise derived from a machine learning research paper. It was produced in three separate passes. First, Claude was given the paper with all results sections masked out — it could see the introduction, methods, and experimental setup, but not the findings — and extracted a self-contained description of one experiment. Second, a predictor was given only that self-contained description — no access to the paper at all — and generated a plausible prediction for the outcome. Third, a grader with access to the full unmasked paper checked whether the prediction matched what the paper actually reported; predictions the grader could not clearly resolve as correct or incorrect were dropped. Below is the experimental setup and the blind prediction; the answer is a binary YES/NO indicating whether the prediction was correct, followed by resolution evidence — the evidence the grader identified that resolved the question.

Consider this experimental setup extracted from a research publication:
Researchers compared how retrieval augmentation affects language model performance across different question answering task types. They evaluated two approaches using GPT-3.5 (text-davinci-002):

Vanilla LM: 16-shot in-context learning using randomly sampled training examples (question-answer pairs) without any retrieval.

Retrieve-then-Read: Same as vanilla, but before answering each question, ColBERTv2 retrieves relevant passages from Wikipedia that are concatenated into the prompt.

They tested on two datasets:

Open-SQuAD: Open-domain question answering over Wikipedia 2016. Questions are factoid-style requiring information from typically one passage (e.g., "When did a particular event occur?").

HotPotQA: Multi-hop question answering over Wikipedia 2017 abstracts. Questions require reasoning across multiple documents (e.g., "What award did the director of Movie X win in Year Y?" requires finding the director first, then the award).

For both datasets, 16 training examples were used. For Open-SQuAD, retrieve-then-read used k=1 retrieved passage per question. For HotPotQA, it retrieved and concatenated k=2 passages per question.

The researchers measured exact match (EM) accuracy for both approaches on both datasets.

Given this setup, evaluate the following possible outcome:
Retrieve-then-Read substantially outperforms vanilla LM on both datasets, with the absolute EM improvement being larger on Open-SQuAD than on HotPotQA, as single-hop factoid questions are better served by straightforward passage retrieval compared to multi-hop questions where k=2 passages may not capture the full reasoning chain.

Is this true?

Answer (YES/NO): YES